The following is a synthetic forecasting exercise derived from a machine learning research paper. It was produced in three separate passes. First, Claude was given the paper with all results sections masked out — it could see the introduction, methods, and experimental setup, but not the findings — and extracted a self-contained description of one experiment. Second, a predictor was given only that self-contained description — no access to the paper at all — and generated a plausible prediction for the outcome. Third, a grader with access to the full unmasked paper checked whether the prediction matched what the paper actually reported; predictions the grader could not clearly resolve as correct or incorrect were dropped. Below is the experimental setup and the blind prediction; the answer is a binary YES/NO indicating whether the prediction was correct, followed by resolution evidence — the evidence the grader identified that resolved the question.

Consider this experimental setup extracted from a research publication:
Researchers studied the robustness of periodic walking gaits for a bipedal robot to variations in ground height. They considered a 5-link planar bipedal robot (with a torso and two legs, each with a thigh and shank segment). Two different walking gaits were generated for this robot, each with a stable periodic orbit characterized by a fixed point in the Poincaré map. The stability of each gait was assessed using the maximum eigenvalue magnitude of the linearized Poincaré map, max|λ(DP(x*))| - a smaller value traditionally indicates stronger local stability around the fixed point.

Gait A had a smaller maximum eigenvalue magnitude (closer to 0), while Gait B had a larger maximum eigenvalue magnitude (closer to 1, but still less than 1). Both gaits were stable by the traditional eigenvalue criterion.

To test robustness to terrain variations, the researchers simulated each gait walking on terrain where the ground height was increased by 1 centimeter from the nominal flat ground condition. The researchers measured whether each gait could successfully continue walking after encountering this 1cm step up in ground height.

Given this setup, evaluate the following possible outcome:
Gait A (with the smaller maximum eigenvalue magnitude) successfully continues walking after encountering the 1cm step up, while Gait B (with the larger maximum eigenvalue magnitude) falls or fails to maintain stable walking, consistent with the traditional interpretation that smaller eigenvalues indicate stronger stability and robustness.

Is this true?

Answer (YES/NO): NO